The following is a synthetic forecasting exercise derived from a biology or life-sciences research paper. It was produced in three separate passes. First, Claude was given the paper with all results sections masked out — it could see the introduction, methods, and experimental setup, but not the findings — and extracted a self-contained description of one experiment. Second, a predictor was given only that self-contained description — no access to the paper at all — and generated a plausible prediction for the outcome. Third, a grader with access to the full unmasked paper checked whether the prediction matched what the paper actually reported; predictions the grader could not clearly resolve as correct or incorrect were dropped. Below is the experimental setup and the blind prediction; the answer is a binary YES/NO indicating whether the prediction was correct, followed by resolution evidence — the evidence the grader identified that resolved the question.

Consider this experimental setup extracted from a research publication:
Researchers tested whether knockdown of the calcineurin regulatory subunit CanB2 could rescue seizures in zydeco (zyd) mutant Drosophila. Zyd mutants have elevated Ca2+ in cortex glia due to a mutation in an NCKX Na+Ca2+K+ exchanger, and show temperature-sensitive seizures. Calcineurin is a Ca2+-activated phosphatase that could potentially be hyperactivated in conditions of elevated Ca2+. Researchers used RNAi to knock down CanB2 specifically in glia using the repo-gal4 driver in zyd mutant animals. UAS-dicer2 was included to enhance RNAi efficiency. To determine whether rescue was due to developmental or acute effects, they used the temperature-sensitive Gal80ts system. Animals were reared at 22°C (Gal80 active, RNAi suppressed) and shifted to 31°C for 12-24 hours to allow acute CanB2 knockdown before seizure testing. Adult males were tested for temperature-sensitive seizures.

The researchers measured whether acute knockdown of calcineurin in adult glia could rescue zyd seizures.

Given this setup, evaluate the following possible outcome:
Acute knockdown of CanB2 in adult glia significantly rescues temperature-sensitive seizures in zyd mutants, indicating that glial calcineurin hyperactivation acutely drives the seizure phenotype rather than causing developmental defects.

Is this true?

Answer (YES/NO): YES